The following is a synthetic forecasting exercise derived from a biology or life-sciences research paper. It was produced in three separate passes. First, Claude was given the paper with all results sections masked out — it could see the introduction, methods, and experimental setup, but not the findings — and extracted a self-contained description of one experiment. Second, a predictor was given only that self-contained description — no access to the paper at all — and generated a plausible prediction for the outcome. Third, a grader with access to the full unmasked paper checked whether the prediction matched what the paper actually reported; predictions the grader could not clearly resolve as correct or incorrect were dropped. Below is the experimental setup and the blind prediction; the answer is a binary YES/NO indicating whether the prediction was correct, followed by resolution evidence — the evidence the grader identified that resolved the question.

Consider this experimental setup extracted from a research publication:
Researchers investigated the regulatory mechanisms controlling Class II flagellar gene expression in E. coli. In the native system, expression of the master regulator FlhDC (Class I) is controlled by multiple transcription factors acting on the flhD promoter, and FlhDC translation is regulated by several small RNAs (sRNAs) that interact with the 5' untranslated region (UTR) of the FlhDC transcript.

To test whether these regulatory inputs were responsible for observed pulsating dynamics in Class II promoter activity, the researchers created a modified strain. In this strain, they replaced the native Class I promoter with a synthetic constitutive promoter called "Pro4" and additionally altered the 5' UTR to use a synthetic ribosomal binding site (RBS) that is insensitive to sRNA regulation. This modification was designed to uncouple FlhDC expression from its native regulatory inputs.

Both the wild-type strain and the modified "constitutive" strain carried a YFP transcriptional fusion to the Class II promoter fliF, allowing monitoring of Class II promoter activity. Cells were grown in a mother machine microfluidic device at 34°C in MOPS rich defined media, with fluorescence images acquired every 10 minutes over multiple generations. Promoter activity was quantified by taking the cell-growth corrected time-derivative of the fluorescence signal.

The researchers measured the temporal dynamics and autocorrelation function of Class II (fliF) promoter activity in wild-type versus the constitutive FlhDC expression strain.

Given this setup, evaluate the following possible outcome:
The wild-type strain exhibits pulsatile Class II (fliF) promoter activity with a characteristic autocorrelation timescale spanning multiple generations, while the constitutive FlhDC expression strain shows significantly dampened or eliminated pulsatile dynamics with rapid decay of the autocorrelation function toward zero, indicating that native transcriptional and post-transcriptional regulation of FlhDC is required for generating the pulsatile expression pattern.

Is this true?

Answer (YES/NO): NO